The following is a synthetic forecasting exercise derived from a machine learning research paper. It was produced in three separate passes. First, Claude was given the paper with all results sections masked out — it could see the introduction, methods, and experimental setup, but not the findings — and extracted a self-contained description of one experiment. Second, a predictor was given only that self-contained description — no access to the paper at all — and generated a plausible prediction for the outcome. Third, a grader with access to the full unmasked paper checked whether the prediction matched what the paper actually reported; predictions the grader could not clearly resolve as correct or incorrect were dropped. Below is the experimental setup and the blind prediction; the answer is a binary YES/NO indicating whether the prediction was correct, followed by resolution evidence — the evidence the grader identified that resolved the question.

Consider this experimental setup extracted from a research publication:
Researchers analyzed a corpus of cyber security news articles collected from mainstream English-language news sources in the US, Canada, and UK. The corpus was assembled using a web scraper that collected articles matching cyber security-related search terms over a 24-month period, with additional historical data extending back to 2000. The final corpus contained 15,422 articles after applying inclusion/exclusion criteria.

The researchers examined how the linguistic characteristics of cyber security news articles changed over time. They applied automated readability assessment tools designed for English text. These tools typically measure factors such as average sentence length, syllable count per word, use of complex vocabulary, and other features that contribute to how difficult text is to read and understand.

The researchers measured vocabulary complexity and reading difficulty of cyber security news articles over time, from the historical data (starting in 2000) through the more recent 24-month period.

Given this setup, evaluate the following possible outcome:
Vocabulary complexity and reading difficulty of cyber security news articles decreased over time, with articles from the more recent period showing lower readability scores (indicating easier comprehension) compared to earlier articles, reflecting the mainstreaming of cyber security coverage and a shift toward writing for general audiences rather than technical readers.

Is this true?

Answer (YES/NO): NO